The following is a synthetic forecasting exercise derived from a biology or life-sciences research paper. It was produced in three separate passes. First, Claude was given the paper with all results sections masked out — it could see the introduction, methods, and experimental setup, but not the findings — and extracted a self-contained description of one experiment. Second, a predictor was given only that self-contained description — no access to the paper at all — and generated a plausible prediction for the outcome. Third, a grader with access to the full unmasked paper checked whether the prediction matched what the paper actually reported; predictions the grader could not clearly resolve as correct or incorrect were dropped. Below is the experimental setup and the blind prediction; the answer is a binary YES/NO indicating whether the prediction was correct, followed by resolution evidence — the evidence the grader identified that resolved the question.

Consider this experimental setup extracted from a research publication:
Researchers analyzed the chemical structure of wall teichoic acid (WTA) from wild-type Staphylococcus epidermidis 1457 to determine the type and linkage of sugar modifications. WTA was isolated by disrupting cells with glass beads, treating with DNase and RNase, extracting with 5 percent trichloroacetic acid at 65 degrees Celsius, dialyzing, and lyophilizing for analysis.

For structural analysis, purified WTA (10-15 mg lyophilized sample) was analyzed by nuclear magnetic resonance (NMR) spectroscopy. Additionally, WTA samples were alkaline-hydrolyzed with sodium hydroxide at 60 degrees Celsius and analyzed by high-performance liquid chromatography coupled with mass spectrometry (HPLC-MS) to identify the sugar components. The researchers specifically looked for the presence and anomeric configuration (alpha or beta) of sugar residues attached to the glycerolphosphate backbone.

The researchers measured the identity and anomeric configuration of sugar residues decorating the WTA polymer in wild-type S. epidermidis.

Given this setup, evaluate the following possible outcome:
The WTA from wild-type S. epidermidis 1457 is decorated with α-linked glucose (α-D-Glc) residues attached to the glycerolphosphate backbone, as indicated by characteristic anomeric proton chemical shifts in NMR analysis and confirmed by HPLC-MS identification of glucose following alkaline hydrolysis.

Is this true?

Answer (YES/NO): YES